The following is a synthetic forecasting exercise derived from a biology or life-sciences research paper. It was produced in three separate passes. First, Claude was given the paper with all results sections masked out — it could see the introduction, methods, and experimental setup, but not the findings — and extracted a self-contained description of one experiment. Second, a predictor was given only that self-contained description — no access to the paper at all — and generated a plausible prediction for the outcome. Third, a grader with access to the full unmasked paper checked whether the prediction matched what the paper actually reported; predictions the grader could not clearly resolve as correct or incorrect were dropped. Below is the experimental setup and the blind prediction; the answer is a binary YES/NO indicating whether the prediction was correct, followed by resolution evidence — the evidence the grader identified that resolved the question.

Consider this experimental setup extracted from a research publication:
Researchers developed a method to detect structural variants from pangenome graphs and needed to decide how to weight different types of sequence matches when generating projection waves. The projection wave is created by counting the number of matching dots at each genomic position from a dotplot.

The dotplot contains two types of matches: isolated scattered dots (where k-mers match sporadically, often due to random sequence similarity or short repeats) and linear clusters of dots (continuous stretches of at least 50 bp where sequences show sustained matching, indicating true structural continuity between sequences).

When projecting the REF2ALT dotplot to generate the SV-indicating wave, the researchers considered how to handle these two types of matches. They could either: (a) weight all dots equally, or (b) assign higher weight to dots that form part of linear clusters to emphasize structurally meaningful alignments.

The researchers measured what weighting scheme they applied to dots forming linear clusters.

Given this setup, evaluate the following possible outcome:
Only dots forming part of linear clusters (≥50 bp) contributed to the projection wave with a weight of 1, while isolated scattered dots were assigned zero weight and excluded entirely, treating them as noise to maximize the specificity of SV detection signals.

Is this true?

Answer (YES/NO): NO